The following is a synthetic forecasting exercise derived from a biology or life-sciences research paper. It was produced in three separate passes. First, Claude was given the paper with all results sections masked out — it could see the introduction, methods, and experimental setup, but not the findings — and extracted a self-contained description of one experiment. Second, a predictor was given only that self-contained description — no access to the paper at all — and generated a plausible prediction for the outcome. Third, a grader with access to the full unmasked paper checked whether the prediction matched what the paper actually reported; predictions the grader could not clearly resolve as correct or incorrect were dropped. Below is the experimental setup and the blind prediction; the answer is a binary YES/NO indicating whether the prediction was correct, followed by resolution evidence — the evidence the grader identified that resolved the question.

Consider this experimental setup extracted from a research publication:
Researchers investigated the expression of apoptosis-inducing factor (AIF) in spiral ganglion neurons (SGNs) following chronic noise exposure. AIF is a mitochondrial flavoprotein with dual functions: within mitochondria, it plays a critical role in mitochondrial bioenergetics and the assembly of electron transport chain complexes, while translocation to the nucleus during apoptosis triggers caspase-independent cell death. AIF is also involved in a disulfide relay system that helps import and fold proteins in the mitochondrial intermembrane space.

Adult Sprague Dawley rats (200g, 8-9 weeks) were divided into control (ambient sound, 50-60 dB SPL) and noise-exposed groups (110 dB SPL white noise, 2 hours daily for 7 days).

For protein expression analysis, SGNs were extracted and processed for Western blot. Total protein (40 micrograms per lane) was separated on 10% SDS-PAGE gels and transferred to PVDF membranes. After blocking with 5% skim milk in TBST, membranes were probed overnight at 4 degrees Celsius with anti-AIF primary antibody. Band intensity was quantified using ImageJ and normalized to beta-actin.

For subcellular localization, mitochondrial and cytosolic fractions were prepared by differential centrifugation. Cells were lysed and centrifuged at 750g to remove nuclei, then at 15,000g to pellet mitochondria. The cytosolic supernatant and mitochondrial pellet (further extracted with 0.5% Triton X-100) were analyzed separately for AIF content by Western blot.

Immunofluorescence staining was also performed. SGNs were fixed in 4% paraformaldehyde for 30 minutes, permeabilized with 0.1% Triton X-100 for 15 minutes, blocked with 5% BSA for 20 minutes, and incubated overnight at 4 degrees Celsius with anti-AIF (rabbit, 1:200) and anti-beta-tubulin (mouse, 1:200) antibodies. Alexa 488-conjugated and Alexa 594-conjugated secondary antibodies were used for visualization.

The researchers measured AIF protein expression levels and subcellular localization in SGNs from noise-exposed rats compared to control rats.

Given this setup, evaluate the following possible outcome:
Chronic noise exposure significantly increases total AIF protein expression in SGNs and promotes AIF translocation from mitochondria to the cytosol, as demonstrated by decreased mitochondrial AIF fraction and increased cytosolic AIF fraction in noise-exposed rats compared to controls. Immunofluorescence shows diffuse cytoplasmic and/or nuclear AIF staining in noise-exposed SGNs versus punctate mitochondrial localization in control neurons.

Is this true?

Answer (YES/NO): NO